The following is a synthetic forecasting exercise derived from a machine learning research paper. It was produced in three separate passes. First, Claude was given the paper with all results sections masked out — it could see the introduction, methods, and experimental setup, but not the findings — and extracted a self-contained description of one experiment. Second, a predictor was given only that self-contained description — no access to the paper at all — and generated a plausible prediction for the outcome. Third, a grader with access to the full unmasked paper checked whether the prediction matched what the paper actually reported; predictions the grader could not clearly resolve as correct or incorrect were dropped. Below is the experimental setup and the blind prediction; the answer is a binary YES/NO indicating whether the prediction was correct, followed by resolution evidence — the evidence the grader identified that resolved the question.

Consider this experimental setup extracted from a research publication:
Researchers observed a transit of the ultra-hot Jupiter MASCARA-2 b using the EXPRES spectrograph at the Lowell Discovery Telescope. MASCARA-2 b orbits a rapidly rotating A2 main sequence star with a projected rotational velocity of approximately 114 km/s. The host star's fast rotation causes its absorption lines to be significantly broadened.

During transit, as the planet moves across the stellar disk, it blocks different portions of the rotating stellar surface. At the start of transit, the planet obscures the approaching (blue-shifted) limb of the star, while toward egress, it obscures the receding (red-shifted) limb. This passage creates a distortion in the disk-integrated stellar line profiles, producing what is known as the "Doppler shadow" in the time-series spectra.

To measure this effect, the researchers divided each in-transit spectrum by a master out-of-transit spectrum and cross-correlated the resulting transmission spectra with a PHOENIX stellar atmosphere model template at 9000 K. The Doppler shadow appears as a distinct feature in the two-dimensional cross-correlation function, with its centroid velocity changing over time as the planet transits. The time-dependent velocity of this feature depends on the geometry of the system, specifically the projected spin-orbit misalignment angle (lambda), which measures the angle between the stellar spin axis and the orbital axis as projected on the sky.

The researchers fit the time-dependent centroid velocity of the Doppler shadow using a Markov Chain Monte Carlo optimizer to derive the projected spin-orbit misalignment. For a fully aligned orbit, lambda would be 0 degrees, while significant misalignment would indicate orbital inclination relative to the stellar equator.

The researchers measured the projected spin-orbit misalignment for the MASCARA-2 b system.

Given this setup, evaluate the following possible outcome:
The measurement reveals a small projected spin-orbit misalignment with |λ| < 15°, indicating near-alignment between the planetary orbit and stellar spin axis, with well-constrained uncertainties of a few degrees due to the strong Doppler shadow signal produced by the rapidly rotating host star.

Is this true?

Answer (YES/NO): YES